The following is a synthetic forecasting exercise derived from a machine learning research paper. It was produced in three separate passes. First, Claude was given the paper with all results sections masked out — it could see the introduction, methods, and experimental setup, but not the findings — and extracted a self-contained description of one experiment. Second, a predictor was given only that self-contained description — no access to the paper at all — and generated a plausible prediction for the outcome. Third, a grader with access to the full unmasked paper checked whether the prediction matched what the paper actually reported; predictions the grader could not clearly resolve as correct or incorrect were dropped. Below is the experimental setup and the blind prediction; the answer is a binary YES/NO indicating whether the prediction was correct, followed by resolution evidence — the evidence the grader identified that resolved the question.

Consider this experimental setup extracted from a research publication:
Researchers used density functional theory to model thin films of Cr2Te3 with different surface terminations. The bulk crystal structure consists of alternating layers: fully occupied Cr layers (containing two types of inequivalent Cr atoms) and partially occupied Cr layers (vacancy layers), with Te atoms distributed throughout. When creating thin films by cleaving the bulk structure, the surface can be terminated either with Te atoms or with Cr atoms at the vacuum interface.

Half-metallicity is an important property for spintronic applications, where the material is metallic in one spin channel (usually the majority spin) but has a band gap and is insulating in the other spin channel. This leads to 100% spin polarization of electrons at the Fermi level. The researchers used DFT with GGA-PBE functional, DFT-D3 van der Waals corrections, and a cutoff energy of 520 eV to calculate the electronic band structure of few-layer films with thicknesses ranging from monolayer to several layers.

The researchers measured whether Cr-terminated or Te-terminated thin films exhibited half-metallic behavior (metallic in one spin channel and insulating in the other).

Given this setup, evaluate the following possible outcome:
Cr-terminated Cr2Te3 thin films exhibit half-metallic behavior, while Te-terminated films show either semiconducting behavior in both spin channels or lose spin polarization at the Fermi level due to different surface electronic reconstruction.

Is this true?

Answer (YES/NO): NO